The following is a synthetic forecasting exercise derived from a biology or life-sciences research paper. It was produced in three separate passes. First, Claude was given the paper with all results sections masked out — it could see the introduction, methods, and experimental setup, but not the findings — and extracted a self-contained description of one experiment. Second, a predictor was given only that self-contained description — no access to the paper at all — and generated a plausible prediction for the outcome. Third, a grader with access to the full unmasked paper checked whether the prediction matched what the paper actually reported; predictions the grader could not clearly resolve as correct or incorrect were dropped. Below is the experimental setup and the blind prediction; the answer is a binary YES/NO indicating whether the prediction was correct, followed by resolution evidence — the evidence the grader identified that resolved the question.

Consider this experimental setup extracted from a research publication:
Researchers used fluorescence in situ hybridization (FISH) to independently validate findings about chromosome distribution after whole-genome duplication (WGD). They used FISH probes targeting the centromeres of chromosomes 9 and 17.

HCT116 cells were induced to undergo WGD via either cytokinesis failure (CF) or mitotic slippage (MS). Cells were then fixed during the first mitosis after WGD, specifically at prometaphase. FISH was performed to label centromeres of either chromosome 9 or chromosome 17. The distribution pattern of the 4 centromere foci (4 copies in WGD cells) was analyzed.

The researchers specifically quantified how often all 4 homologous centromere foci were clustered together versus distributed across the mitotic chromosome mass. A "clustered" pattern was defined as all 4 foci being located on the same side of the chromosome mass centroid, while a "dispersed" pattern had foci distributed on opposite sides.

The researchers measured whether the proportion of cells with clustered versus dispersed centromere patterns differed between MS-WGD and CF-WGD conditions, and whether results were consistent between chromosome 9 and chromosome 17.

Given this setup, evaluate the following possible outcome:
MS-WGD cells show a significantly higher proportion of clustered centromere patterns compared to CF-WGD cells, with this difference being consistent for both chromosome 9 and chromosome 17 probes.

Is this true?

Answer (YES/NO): YES